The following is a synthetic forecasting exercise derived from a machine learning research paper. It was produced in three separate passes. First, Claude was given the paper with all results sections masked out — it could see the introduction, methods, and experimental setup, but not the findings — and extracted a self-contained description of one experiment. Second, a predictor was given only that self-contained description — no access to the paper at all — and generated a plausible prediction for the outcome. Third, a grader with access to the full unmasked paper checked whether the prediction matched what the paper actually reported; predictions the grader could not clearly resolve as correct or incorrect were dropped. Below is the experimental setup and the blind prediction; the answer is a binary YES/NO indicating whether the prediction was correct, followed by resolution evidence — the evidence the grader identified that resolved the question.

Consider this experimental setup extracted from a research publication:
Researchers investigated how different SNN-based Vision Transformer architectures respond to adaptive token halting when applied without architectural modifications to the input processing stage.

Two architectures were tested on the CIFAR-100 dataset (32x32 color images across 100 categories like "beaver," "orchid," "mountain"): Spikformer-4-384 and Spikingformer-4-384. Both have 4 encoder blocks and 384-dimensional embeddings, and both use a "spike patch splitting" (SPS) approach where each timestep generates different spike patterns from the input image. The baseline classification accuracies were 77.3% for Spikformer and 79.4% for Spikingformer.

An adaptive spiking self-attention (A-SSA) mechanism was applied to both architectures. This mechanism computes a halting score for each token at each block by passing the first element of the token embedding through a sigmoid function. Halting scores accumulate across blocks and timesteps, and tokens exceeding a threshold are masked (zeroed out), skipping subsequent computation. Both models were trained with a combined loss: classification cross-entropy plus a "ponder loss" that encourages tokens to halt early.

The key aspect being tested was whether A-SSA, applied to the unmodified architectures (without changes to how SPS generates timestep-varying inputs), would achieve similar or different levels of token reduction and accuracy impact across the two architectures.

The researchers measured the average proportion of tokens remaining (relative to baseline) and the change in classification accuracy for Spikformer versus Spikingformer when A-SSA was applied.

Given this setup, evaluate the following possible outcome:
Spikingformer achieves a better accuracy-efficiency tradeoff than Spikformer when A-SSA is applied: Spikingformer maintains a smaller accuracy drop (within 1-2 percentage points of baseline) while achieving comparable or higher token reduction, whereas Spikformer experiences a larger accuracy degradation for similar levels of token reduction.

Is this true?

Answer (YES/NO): NO